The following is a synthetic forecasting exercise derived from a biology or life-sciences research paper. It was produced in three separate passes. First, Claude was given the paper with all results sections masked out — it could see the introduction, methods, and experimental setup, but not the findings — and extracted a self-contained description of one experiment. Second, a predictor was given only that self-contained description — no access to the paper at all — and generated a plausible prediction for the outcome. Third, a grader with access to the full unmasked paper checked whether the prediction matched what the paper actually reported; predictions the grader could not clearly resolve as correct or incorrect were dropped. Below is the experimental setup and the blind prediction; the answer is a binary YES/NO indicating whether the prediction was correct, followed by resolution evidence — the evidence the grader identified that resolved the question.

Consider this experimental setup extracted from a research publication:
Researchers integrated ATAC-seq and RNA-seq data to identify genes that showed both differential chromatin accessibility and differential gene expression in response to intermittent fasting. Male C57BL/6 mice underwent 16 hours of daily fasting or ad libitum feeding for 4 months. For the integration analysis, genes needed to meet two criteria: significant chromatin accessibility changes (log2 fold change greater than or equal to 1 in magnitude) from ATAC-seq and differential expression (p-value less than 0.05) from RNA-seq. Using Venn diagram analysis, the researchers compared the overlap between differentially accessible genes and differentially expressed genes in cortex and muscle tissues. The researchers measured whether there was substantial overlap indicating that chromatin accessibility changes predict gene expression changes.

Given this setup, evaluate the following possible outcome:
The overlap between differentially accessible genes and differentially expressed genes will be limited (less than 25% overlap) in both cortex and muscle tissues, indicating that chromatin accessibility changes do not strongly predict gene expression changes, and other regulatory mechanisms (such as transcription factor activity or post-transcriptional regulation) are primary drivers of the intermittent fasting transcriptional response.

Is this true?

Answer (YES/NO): NO